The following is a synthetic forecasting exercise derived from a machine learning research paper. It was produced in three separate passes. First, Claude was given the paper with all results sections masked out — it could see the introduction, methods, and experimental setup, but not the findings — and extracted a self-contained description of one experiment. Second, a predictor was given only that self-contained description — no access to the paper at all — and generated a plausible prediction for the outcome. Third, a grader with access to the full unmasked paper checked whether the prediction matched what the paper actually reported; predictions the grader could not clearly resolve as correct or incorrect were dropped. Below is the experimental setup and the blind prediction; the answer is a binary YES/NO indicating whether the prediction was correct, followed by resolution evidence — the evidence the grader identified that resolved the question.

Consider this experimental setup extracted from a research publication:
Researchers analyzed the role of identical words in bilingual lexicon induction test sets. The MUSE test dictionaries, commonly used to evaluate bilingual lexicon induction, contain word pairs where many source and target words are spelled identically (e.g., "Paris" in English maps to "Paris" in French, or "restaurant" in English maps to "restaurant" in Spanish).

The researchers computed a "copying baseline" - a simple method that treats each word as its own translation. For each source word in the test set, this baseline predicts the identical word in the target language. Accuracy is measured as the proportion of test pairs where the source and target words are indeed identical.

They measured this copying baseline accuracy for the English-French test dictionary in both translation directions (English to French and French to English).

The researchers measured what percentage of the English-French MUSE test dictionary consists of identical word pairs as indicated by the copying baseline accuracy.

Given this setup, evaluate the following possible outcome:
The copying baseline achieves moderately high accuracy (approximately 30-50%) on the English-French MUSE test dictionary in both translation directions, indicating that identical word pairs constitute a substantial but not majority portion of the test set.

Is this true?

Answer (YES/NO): YES